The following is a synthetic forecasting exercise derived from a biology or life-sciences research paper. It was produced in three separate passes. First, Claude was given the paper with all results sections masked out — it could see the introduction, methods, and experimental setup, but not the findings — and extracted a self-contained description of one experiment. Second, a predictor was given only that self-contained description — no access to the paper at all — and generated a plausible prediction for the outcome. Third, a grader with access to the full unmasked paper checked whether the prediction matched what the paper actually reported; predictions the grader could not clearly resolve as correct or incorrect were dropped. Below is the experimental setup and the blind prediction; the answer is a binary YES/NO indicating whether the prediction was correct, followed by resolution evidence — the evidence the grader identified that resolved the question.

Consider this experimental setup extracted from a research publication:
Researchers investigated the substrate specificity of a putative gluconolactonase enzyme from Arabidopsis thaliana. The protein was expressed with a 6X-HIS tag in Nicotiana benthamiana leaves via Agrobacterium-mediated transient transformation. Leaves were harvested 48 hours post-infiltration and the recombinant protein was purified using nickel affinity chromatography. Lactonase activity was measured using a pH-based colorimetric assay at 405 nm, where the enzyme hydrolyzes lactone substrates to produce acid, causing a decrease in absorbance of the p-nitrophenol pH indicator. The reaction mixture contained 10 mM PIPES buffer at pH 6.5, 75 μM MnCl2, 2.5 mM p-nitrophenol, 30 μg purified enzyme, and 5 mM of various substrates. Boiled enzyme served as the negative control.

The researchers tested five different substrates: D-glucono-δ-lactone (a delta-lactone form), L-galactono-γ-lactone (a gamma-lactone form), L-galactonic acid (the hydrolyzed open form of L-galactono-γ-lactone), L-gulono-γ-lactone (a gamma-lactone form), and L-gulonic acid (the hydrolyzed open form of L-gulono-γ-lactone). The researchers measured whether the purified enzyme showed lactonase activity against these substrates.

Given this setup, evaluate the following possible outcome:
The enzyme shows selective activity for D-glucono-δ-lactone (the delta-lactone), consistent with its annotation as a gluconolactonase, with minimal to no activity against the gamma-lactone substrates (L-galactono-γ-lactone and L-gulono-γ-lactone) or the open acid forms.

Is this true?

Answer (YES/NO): YES